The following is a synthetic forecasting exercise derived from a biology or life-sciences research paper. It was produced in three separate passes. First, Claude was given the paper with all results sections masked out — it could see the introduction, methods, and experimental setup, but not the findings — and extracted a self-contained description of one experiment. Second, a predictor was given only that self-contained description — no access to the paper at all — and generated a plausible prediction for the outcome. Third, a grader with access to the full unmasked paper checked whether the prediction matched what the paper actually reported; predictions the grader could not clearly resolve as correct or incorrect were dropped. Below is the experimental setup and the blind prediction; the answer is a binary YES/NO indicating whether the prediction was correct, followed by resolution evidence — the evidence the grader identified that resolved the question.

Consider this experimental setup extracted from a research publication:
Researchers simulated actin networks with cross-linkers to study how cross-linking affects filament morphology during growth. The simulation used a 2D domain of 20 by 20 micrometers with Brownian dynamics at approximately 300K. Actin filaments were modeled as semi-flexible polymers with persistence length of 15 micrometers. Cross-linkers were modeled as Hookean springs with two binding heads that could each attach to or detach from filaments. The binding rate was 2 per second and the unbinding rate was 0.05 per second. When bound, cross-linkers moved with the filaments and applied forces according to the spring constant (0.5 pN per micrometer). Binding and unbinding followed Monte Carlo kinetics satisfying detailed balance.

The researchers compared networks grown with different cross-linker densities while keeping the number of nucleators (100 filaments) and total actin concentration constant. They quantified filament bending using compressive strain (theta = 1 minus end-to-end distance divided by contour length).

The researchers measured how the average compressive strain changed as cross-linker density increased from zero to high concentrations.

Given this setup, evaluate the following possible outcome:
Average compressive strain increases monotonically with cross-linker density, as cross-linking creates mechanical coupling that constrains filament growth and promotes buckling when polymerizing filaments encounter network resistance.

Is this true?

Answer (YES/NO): YES